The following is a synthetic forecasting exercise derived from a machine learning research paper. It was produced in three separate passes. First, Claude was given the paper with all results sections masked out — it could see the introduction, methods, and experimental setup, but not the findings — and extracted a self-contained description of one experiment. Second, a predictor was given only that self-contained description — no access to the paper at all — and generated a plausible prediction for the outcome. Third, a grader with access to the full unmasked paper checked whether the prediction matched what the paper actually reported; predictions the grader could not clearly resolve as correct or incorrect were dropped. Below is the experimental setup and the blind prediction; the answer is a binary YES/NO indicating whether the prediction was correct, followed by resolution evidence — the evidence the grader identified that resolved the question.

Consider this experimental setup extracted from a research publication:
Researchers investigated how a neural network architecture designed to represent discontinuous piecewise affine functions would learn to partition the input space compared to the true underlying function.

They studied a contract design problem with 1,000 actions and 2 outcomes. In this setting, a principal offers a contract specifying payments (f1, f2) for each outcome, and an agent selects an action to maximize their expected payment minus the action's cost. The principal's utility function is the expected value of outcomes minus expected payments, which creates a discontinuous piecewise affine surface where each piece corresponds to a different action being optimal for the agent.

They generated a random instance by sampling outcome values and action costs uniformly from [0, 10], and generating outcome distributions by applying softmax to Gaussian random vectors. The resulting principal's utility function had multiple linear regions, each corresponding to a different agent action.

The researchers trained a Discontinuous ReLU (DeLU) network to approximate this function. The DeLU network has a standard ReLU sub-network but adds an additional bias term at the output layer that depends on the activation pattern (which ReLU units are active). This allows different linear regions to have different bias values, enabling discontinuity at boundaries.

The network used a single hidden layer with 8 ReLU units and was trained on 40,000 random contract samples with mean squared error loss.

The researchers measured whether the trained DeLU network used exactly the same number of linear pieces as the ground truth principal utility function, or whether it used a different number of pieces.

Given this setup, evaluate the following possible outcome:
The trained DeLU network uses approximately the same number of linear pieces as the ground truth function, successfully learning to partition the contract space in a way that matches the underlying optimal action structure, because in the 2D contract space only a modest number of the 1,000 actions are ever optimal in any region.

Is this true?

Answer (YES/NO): NO